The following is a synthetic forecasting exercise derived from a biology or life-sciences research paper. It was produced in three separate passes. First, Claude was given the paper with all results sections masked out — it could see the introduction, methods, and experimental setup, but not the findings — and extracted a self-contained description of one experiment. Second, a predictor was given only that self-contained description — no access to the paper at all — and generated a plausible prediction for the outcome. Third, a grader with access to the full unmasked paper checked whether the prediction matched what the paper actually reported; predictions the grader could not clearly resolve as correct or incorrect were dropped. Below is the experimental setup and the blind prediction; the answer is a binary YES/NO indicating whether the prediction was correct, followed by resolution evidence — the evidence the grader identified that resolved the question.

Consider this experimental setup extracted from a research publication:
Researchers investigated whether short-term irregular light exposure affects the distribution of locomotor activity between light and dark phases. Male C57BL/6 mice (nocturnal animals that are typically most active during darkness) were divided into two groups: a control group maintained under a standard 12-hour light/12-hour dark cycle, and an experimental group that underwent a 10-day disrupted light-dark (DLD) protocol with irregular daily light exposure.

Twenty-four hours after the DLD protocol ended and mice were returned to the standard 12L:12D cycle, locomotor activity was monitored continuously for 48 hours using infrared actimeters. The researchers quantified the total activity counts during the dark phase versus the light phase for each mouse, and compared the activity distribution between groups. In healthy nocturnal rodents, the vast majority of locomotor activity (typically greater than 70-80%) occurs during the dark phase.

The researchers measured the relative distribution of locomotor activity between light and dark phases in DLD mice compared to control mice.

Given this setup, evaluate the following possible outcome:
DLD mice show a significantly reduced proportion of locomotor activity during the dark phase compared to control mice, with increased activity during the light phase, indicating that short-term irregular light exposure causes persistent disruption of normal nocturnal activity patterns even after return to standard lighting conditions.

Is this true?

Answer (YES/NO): NO